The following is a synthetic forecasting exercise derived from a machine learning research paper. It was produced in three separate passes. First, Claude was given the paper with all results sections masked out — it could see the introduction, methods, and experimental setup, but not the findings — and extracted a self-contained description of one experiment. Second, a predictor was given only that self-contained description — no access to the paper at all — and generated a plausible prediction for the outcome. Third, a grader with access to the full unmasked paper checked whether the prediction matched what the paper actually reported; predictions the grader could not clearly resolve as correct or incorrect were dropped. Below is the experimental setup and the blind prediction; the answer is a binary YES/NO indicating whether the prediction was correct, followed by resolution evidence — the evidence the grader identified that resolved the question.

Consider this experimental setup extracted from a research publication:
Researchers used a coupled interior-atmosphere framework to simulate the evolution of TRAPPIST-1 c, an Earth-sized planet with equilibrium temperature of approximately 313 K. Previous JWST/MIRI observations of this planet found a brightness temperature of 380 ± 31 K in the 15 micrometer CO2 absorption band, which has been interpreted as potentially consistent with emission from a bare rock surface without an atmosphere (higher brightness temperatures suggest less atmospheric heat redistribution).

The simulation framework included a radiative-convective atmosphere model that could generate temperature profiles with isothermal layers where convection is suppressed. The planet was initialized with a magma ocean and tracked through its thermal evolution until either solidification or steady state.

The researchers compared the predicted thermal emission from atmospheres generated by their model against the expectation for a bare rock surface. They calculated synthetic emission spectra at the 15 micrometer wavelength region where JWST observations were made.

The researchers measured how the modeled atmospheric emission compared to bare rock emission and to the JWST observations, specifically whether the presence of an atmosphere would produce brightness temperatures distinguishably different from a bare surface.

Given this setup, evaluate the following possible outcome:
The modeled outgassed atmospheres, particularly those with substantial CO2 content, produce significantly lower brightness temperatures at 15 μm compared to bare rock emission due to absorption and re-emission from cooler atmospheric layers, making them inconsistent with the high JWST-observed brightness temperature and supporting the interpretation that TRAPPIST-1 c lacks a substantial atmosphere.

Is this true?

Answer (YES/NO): NO